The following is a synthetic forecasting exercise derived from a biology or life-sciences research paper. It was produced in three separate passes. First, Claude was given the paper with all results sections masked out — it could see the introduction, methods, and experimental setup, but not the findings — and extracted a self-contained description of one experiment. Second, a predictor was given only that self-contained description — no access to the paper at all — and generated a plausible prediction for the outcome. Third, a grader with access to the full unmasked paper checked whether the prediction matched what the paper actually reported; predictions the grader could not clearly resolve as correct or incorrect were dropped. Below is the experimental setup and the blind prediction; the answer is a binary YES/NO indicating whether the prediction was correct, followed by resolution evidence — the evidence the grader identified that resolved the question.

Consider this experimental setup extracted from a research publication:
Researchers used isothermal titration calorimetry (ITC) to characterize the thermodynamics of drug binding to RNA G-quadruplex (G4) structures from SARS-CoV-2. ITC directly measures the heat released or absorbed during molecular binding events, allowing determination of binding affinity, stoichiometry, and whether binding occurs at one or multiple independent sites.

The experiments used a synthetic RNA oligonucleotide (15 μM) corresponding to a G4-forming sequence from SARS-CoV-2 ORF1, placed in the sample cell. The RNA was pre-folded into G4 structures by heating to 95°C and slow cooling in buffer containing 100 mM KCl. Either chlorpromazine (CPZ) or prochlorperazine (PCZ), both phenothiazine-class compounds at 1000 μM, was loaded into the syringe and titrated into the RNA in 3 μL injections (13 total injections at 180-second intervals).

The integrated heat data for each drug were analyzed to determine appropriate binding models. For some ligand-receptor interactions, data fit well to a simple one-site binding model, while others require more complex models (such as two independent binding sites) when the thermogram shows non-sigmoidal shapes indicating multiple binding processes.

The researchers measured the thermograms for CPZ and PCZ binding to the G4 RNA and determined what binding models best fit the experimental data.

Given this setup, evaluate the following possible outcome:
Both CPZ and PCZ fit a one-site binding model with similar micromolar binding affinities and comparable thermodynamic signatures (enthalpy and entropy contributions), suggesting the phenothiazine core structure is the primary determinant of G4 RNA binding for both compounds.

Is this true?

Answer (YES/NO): NO